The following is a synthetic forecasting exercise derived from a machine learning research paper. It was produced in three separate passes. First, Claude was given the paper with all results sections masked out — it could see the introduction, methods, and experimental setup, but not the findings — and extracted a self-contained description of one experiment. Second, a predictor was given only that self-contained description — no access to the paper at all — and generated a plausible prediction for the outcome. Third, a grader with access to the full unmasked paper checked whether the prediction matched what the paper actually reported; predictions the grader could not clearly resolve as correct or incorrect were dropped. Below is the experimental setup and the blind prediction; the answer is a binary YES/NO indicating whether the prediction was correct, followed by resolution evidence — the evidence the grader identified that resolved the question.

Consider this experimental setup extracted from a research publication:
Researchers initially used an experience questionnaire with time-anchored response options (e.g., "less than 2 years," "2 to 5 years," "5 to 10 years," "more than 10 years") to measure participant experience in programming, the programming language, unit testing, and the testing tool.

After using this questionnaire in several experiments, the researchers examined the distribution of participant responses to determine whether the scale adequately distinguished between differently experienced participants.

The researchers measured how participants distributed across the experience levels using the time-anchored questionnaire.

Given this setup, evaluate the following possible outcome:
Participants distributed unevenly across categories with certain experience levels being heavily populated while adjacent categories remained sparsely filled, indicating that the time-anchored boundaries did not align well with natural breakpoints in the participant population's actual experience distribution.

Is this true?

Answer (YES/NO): NO